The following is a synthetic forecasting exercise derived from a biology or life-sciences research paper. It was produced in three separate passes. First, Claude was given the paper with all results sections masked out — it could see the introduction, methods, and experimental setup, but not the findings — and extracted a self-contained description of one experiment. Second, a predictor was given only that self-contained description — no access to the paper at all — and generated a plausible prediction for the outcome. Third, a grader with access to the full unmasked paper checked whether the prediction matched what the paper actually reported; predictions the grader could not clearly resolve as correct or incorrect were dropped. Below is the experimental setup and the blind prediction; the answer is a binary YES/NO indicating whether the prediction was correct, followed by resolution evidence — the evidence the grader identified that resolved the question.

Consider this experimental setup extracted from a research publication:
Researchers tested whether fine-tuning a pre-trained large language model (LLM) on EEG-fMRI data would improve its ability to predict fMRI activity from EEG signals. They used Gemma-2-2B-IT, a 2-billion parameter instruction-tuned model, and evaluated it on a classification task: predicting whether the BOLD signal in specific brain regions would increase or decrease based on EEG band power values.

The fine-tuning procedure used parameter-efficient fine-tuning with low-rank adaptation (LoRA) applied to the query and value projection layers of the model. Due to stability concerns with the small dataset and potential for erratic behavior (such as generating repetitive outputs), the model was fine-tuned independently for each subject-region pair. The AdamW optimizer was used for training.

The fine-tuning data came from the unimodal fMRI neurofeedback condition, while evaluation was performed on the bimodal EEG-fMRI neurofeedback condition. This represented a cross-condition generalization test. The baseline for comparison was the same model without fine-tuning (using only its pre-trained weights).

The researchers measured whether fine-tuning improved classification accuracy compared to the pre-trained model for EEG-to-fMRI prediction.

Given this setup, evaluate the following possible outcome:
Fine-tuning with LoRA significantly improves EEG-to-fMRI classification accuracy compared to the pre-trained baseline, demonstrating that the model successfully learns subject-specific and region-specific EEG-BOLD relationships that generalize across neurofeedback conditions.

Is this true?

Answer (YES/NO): NO